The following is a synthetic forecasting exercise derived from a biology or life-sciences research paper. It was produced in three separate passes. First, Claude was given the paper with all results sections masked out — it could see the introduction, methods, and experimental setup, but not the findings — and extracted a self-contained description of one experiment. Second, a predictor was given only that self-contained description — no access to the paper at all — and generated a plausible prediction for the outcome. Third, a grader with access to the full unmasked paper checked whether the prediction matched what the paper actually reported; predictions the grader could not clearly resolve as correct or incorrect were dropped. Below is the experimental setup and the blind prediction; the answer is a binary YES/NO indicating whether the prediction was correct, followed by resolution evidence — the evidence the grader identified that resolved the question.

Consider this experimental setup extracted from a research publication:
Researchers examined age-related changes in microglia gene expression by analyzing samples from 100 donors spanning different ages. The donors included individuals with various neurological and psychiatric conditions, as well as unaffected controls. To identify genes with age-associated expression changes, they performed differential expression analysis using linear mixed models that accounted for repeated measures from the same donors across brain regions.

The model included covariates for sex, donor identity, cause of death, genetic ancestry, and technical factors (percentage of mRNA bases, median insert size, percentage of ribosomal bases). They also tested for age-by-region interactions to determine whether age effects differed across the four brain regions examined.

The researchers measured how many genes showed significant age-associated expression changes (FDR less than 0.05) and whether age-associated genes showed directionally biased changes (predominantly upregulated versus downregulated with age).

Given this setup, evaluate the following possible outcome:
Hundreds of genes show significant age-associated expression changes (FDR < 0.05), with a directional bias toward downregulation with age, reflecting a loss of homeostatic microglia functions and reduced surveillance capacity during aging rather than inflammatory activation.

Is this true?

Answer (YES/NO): YES